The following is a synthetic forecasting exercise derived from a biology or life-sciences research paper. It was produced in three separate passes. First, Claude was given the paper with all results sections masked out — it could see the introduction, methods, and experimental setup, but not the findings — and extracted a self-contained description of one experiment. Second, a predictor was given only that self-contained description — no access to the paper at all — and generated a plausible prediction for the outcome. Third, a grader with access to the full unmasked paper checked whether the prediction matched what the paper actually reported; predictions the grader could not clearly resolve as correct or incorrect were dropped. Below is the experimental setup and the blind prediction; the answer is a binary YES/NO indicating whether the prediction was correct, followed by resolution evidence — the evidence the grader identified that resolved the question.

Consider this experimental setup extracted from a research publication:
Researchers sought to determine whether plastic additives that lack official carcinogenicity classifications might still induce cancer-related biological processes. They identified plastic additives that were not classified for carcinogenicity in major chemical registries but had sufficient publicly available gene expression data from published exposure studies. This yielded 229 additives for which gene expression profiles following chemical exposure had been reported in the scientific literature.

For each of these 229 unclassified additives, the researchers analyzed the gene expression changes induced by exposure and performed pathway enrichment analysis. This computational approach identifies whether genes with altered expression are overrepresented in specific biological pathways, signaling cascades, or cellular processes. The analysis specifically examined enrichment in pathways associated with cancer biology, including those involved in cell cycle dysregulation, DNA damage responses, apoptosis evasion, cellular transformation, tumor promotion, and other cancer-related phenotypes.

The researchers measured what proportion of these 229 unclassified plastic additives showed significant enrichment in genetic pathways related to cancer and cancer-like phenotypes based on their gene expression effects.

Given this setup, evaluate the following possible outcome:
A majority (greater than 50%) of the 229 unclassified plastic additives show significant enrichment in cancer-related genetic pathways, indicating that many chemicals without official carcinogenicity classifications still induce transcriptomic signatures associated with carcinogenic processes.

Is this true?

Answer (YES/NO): YES